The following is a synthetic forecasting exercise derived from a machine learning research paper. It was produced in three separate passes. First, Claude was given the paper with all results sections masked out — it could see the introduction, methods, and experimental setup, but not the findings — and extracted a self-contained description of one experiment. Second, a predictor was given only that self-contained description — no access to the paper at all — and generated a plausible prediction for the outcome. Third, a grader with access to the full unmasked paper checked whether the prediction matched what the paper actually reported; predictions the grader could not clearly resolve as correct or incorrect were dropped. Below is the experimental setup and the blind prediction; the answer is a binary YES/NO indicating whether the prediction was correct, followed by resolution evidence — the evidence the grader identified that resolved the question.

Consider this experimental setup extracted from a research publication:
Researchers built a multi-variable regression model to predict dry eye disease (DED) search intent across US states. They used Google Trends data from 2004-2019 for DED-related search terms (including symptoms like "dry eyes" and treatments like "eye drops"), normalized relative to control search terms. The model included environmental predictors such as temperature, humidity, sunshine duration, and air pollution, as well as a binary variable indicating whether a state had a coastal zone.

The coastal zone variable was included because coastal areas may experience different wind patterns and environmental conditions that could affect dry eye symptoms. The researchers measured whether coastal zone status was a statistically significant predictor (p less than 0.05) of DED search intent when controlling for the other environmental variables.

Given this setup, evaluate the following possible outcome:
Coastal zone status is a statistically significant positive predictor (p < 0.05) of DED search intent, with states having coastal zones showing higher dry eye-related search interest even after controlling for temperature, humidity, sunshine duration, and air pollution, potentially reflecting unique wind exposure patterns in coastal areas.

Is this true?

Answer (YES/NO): YES